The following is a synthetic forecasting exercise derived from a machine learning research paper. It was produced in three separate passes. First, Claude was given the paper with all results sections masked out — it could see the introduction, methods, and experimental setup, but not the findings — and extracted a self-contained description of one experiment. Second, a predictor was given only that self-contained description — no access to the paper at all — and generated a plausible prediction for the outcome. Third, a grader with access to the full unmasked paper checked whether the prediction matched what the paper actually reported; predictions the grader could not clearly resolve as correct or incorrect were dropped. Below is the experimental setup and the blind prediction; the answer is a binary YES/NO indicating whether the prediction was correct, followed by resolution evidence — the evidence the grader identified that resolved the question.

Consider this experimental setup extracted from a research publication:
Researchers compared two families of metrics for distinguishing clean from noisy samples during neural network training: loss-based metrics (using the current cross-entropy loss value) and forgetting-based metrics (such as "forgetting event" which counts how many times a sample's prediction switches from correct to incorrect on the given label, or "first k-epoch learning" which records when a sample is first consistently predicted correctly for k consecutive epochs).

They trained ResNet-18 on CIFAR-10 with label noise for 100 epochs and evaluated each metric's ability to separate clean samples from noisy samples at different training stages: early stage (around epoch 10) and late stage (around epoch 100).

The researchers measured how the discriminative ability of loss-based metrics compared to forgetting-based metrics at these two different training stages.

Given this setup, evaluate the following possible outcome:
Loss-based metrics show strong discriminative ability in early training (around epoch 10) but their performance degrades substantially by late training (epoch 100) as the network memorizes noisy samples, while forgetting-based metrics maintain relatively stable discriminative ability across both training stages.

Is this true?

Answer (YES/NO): NO